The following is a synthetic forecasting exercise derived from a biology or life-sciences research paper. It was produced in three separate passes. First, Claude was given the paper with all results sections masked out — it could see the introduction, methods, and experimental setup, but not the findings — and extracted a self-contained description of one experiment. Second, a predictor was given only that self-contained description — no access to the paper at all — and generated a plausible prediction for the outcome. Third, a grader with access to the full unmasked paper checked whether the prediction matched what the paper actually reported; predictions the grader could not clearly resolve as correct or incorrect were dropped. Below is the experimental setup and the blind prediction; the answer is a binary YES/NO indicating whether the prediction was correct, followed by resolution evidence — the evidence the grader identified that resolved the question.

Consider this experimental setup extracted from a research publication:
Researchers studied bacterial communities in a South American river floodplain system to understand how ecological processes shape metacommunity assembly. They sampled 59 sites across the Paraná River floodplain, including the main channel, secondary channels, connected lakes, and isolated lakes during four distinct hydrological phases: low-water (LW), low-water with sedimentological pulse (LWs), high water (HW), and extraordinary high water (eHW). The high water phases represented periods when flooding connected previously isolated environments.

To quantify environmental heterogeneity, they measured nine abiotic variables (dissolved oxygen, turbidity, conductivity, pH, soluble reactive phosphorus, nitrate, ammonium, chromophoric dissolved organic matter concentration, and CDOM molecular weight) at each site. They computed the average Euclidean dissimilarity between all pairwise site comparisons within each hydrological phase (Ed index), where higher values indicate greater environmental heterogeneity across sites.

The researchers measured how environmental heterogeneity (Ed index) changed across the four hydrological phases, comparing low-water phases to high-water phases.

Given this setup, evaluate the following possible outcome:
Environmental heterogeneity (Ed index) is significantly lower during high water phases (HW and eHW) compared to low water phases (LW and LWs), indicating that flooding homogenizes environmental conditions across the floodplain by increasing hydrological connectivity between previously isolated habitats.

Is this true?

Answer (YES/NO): YES